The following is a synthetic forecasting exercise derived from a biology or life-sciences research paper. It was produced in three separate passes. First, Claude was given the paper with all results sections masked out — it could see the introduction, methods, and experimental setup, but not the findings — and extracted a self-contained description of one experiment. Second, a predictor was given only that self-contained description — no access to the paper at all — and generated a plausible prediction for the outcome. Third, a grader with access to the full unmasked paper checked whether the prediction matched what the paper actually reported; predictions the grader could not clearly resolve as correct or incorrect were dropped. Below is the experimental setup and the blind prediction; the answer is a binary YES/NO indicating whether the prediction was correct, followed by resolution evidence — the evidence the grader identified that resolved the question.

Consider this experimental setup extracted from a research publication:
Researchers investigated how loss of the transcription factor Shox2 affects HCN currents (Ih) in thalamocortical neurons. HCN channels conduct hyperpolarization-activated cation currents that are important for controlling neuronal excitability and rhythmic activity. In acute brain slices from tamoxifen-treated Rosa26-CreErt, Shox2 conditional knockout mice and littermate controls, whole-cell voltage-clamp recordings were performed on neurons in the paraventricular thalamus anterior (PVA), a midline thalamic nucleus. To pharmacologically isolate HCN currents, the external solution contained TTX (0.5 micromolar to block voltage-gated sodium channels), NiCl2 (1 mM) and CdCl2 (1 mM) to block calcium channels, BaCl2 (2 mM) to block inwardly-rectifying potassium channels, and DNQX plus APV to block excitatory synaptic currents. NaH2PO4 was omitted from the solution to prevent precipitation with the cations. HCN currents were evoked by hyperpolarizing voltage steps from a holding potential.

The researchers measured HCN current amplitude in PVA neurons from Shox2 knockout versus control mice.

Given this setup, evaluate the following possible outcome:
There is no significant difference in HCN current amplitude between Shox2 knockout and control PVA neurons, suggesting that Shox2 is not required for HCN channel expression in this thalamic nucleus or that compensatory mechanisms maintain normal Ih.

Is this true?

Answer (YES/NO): NO